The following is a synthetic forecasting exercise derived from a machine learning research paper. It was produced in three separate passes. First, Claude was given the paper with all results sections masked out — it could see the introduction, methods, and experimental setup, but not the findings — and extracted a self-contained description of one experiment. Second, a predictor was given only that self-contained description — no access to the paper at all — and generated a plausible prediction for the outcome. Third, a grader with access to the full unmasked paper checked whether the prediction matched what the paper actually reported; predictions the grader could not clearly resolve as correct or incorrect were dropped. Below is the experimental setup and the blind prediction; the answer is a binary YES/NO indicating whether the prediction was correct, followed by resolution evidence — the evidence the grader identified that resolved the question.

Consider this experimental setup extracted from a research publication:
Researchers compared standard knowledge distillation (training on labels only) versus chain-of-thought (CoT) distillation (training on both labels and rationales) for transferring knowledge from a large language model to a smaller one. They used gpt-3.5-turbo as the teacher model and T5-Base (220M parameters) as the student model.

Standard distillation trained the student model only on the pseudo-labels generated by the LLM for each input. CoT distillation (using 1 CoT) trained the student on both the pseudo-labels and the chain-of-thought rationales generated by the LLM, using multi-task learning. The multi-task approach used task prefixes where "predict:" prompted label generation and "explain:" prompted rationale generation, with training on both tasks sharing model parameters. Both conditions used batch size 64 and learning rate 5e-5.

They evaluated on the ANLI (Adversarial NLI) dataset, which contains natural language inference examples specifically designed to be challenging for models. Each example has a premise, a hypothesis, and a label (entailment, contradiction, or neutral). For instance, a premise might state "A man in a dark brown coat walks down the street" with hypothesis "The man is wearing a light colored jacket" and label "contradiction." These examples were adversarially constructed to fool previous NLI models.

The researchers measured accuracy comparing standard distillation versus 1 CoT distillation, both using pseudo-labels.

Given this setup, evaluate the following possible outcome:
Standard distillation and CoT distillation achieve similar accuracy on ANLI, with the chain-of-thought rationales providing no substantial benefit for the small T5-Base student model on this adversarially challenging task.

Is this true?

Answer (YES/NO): NO